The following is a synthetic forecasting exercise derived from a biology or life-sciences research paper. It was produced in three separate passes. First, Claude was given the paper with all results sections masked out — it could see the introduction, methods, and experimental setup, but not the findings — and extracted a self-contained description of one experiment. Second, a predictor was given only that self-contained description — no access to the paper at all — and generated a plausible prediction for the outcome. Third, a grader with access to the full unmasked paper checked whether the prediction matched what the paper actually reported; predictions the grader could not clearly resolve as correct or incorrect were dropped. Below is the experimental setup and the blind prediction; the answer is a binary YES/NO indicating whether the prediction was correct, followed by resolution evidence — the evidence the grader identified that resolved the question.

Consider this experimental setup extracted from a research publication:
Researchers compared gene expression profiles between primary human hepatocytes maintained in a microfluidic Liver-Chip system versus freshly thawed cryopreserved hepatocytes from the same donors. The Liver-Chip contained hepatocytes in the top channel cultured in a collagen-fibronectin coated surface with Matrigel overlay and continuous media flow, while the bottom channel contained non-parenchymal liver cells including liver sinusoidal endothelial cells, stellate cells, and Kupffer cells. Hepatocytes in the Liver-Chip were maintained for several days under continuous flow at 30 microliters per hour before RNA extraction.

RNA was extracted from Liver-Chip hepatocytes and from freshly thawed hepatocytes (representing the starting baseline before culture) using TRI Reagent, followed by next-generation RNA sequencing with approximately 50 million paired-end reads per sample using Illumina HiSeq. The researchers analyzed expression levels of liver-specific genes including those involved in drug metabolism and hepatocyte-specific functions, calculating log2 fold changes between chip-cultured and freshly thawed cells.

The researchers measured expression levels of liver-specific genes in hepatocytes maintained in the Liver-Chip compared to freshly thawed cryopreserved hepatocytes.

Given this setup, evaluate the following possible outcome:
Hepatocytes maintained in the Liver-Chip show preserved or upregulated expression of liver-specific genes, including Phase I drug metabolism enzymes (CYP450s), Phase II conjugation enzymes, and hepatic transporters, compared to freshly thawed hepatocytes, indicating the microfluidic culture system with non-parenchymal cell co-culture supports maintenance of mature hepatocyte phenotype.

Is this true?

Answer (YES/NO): NO